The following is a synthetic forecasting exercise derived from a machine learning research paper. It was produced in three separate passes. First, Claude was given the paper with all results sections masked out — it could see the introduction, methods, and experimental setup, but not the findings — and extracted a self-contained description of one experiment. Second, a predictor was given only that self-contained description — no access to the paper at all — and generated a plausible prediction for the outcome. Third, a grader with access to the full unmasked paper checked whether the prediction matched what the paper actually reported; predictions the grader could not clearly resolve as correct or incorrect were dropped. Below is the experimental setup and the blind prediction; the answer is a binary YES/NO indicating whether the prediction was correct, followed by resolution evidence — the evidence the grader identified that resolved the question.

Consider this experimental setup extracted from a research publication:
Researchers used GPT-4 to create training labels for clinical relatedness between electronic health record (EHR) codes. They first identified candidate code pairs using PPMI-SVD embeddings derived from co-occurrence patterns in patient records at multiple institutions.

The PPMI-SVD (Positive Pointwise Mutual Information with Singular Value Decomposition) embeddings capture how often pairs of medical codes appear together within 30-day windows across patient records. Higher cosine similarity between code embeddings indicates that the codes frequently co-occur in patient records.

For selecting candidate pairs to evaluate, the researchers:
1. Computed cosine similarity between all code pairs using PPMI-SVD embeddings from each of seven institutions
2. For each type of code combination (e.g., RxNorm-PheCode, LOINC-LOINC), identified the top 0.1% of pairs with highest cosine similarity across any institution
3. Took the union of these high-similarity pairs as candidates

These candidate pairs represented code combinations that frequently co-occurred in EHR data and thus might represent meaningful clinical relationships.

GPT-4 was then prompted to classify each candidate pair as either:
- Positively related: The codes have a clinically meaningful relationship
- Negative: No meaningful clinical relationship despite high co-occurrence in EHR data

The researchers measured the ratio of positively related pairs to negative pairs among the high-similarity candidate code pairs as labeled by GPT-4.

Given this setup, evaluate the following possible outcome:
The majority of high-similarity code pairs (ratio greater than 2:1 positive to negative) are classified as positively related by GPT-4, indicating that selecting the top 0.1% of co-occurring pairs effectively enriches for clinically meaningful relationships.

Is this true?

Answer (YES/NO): NO